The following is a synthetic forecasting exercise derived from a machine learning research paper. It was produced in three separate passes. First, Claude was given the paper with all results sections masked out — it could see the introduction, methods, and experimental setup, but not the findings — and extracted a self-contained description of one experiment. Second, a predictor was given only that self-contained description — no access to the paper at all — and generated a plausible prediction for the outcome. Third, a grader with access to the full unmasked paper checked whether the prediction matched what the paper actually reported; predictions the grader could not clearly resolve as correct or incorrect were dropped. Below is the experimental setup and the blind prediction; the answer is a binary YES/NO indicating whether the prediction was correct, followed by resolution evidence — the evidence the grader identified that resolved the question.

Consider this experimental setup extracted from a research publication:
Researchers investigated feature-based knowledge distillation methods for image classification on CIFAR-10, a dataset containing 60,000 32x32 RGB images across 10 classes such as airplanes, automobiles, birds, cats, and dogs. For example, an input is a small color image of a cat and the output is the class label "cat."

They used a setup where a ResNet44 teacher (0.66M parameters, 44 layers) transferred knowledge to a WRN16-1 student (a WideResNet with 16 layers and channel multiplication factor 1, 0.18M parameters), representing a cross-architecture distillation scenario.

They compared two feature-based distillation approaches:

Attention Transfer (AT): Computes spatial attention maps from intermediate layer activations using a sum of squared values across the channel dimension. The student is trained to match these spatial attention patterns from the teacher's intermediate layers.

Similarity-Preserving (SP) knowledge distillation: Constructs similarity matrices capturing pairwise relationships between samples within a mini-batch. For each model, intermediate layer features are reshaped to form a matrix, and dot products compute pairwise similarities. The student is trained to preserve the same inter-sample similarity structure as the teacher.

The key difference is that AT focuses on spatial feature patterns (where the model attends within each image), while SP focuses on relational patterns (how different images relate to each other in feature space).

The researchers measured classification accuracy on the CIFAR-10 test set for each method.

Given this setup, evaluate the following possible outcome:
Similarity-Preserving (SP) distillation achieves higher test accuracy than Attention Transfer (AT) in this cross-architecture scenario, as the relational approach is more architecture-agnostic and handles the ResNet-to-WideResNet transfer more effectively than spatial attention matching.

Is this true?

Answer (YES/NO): NO